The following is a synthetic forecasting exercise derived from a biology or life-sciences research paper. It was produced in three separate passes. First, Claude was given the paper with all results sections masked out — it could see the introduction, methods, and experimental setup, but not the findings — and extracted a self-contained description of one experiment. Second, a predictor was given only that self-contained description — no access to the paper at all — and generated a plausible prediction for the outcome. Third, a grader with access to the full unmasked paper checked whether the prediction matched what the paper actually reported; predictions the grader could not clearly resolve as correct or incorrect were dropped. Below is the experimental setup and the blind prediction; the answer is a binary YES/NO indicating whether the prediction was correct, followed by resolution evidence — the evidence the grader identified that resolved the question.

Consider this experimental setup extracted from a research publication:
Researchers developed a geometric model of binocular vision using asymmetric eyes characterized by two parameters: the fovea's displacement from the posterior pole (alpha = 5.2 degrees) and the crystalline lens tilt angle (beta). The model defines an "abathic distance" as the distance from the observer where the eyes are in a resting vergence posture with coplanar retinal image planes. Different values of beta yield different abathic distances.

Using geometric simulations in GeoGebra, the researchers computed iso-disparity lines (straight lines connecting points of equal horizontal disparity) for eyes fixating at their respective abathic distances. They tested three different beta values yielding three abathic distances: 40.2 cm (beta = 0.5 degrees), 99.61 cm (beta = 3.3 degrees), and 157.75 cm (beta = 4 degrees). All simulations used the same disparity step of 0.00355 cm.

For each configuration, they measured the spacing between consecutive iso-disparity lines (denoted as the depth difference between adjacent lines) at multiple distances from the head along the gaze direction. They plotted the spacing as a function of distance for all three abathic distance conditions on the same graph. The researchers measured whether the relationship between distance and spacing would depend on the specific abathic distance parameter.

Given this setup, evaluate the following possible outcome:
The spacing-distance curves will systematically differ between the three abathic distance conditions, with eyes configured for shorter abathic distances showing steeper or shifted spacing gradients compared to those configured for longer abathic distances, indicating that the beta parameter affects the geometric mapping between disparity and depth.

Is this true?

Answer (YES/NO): NO